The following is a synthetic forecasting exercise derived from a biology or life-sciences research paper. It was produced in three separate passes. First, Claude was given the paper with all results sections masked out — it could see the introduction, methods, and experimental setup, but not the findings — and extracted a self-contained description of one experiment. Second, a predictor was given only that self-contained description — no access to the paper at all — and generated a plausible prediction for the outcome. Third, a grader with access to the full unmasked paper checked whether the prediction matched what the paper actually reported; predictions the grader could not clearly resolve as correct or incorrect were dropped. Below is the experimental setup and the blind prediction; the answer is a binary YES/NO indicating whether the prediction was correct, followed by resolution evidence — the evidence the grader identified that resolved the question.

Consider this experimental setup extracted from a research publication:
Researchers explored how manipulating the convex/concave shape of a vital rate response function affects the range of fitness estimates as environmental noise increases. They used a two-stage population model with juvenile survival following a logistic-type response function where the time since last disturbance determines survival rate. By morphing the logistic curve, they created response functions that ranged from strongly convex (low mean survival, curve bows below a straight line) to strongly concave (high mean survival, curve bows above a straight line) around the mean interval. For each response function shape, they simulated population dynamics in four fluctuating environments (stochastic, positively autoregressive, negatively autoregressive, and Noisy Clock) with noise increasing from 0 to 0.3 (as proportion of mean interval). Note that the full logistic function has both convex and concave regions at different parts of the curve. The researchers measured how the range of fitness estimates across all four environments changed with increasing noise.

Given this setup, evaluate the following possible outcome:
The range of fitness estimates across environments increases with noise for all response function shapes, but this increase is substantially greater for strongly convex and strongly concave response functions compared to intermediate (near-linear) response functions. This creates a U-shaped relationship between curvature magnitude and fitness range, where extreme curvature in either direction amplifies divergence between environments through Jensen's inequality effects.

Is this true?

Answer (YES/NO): NO